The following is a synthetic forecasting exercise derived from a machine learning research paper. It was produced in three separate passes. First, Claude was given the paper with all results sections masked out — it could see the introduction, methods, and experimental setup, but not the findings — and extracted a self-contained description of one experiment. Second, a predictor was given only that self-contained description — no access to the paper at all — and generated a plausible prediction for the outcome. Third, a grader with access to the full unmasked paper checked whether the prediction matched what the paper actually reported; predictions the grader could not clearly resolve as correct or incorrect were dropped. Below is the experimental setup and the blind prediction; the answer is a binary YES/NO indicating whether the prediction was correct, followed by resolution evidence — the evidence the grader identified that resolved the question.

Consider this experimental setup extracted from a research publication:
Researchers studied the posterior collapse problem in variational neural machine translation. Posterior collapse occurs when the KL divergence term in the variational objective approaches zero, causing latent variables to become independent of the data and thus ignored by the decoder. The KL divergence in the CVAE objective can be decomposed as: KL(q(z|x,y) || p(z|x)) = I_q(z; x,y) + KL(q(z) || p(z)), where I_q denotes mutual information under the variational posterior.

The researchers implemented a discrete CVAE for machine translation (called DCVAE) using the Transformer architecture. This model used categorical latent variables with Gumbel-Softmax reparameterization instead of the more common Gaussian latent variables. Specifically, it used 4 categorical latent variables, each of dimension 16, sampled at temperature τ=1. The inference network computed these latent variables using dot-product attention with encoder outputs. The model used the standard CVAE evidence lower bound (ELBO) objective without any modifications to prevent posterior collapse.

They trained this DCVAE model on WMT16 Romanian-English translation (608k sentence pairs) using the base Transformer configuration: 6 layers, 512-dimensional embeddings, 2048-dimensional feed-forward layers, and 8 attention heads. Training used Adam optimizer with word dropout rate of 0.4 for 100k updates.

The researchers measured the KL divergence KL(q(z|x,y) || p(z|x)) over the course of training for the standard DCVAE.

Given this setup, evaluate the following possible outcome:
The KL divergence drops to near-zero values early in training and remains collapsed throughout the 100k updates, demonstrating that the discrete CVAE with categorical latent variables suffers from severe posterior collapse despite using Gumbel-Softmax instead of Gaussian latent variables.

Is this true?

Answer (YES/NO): YES